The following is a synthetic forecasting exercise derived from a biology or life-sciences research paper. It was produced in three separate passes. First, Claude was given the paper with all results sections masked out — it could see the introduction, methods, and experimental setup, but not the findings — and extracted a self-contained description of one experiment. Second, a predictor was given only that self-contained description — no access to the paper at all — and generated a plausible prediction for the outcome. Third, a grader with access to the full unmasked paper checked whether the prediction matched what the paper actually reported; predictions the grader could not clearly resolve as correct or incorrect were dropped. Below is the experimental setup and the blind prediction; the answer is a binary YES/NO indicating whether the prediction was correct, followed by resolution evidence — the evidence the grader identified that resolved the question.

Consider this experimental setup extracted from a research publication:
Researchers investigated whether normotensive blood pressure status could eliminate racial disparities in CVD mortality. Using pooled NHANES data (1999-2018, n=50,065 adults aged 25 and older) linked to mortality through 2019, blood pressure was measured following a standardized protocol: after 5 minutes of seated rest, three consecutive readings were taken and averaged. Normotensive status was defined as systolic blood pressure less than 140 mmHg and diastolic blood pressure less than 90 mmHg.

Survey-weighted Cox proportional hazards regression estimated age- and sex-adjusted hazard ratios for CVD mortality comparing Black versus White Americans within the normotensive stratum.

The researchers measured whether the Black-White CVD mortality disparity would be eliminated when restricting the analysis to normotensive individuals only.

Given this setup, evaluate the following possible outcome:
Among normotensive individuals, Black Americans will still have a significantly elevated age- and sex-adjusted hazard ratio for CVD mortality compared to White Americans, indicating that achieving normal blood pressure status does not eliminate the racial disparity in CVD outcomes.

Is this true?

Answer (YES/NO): YES